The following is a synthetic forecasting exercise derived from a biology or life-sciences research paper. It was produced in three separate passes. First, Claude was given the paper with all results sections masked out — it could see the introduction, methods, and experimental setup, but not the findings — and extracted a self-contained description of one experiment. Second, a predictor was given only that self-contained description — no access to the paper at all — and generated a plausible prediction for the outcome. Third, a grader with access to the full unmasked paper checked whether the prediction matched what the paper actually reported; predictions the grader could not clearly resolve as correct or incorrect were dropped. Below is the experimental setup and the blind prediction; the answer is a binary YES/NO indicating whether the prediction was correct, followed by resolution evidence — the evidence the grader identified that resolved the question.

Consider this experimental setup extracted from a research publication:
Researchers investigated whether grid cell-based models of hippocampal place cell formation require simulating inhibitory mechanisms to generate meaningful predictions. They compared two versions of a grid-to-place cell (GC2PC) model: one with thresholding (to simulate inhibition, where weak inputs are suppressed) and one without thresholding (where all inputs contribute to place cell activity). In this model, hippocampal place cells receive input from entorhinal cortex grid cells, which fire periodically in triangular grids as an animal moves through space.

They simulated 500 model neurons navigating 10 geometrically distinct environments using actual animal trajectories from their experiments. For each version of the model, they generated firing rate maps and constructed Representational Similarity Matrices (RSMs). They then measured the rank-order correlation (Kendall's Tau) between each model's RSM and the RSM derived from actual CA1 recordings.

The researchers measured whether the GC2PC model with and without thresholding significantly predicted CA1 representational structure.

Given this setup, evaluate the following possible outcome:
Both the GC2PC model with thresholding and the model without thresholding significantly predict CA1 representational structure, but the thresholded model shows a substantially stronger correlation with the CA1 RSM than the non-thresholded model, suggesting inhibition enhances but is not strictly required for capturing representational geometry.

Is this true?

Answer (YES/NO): NO